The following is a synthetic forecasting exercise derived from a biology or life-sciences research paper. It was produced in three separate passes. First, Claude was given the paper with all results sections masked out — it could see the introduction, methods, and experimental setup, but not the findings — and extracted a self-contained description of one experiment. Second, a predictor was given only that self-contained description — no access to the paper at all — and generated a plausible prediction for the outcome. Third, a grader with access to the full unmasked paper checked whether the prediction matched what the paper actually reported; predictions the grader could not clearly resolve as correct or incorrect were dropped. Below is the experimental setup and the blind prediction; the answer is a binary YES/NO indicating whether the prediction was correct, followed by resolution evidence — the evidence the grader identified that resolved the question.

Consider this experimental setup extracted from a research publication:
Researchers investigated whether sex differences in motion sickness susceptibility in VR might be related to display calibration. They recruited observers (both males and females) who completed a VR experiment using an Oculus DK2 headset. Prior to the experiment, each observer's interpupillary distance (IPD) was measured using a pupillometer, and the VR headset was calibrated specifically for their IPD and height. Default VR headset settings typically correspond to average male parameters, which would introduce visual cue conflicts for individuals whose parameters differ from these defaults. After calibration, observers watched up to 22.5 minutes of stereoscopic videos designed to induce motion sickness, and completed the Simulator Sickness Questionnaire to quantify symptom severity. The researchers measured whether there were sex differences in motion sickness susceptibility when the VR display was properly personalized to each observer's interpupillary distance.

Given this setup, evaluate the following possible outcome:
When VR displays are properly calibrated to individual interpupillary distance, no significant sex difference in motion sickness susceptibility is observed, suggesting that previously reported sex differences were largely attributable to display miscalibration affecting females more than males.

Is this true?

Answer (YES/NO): YES